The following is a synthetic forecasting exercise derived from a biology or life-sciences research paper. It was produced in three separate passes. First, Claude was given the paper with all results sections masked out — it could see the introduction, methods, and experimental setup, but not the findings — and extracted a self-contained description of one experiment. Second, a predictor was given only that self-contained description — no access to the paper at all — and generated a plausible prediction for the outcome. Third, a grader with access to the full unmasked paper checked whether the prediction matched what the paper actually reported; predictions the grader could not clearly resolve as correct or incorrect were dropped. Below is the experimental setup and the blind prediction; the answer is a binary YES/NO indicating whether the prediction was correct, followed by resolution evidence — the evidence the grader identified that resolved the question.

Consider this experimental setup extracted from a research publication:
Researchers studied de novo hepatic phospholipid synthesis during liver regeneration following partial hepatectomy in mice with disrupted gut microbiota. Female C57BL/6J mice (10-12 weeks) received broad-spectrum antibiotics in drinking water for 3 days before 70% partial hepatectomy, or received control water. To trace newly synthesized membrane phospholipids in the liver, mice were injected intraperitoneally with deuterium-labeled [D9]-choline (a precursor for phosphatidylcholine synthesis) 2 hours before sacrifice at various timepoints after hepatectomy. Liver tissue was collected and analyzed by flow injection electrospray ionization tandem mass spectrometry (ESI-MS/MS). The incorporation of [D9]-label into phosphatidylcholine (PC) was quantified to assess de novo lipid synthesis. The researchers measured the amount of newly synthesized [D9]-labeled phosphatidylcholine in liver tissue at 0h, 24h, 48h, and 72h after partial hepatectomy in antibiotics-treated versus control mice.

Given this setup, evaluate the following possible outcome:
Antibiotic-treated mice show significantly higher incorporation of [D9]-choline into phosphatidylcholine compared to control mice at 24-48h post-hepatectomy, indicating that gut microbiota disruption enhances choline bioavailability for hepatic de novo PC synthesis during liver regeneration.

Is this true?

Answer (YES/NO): NO